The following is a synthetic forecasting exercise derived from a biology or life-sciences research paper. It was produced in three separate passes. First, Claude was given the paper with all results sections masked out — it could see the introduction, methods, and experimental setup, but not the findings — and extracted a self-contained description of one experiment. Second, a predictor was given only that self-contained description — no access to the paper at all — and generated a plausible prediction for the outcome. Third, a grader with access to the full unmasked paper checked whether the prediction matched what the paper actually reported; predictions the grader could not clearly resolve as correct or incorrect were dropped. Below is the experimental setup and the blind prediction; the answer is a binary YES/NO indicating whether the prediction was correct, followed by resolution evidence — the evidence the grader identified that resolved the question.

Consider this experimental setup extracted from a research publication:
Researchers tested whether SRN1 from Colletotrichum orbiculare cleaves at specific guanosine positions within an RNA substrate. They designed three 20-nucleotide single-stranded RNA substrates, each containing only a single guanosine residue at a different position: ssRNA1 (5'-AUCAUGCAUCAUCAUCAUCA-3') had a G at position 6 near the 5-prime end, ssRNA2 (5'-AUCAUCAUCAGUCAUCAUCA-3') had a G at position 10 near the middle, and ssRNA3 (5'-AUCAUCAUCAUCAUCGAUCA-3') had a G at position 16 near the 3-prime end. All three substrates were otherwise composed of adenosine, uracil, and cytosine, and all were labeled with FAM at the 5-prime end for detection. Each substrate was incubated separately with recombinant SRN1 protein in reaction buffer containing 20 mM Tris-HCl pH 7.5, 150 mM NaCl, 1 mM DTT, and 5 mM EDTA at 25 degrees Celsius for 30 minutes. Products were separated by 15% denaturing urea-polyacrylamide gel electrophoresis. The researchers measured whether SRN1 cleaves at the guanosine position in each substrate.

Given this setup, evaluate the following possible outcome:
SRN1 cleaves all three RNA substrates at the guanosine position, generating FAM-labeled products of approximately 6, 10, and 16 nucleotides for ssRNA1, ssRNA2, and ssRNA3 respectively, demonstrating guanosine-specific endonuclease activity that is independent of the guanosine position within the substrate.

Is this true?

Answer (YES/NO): YES